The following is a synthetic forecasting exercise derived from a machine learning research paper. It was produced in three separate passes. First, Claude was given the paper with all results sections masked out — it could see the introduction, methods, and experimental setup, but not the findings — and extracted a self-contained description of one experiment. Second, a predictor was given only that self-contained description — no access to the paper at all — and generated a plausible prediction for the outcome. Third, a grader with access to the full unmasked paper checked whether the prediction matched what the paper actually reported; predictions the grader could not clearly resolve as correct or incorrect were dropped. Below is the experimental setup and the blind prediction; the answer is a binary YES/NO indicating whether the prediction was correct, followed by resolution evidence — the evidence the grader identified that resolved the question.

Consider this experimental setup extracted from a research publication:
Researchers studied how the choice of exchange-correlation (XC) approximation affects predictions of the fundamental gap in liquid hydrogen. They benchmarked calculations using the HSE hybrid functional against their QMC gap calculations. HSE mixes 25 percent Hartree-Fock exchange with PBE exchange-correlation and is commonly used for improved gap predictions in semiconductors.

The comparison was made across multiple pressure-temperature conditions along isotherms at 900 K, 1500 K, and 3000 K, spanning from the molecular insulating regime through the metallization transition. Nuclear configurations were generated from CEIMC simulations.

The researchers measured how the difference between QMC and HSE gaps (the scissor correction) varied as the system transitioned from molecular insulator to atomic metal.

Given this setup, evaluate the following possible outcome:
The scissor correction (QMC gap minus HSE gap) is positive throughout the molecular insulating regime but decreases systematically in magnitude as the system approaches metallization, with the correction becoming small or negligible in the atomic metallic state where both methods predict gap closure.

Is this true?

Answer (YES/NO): NO